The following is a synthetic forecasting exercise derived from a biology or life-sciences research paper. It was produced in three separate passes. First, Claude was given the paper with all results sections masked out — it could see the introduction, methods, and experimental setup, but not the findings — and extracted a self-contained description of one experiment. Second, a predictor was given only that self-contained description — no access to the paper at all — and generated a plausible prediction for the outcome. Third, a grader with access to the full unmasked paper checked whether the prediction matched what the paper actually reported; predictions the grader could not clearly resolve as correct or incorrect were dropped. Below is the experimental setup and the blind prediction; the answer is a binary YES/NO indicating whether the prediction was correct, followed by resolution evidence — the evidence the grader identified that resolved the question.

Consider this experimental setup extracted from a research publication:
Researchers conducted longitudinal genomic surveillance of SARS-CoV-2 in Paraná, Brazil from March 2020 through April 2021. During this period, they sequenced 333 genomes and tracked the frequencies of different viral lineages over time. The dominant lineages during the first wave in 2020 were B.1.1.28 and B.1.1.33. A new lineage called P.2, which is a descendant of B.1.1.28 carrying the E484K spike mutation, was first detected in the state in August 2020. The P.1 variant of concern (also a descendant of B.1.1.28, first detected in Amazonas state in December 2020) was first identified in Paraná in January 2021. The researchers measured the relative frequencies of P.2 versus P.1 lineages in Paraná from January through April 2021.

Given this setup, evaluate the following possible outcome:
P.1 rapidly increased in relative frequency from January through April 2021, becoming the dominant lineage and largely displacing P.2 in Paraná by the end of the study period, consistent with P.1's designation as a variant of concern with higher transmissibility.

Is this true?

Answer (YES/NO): YES